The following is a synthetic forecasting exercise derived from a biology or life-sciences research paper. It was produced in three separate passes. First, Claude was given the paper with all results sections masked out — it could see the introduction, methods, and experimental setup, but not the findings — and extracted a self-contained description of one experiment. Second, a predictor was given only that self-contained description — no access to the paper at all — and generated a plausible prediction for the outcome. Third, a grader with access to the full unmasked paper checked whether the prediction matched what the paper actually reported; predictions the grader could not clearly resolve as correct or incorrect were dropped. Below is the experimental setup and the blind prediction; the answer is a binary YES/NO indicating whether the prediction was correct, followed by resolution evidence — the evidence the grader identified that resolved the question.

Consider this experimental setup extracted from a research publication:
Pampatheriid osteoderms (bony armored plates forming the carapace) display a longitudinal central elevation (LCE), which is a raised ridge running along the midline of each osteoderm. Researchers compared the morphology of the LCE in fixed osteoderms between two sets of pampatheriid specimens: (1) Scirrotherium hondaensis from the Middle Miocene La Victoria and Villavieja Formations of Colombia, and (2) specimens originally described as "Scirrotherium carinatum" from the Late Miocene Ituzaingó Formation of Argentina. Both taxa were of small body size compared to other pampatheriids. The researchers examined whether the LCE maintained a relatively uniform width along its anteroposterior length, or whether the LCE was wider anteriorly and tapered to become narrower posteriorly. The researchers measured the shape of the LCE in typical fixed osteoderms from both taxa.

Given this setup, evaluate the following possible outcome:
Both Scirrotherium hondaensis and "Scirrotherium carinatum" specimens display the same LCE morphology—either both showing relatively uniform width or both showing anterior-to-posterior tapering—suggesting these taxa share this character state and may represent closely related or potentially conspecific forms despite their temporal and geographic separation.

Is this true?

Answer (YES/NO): NO